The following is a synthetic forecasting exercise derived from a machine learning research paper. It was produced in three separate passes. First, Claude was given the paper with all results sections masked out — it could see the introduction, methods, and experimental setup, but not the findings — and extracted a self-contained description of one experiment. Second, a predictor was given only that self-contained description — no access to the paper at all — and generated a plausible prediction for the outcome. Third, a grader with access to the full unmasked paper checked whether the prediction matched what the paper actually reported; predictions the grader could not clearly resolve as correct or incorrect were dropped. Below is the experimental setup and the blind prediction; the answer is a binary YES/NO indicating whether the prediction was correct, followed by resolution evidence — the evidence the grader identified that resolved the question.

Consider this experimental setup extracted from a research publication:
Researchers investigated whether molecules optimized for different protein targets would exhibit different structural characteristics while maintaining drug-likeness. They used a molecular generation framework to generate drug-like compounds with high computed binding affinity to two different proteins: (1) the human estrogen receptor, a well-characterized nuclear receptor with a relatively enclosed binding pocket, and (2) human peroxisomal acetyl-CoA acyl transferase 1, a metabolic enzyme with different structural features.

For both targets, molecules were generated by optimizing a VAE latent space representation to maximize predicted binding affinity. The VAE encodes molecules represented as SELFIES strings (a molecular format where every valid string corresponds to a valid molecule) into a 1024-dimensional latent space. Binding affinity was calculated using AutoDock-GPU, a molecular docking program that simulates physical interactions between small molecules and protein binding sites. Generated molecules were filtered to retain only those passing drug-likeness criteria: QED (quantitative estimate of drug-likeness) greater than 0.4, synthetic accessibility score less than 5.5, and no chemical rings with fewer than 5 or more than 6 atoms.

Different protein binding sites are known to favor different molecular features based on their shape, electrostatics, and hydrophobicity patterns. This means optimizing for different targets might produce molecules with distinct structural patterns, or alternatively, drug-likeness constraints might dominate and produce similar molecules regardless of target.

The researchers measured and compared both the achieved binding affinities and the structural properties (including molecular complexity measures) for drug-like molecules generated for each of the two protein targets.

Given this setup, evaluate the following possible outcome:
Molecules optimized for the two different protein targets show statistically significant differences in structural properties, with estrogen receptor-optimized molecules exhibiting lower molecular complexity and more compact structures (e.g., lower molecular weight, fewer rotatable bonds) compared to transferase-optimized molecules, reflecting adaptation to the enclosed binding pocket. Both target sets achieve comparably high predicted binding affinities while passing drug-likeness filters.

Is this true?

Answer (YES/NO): NO